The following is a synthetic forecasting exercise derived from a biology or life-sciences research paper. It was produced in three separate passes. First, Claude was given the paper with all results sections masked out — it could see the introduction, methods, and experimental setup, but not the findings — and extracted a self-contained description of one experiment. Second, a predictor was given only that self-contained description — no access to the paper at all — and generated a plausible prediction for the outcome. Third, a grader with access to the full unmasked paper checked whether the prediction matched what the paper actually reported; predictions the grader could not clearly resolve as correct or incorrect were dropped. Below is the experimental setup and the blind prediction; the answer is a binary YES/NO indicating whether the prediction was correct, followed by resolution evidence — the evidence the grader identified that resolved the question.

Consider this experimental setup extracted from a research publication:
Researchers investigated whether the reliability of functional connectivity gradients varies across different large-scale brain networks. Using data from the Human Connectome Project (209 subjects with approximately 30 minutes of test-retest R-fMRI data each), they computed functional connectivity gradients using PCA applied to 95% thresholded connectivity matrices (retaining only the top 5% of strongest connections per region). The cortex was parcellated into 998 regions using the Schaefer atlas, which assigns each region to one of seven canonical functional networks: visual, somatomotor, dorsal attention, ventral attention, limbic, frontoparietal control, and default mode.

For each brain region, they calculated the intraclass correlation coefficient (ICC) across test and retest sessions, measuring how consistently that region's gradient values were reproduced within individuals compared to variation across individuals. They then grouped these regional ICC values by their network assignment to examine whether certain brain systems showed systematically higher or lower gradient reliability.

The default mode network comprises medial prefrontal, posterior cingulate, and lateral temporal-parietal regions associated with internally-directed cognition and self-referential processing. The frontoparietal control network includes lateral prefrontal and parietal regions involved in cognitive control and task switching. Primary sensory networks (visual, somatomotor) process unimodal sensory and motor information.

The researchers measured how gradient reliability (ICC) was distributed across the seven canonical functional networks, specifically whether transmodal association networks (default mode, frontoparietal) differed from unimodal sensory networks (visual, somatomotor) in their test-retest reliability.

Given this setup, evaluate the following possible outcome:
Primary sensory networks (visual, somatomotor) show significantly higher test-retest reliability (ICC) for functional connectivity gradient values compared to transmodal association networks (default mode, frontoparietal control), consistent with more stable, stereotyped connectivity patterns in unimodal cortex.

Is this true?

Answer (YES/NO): NO